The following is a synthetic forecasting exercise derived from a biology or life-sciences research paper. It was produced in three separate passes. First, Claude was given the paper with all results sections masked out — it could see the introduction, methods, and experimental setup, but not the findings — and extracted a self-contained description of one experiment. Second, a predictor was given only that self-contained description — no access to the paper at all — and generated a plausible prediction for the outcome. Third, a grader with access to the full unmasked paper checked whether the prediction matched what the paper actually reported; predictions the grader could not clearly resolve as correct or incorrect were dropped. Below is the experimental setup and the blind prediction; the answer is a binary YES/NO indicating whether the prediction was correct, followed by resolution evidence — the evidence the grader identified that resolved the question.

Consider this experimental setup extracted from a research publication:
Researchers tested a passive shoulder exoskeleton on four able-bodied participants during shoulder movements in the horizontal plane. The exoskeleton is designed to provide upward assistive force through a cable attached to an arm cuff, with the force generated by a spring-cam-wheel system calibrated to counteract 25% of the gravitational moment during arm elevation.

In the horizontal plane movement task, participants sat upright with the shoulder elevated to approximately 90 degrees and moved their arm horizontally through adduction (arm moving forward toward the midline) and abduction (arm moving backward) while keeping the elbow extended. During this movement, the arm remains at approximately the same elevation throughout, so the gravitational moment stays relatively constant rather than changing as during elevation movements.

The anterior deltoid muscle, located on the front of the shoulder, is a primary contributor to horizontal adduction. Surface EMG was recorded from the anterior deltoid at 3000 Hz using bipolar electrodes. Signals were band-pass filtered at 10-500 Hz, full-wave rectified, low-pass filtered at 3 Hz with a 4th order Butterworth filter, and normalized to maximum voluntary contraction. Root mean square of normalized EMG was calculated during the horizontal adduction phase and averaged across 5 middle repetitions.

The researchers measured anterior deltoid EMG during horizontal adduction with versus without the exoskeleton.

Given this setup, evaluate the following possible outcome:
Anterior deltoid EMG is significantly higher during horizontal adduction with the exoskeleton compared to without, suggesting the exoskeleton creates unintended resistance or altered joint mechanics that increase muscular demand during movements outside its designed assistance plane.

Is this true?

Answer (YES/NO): NO